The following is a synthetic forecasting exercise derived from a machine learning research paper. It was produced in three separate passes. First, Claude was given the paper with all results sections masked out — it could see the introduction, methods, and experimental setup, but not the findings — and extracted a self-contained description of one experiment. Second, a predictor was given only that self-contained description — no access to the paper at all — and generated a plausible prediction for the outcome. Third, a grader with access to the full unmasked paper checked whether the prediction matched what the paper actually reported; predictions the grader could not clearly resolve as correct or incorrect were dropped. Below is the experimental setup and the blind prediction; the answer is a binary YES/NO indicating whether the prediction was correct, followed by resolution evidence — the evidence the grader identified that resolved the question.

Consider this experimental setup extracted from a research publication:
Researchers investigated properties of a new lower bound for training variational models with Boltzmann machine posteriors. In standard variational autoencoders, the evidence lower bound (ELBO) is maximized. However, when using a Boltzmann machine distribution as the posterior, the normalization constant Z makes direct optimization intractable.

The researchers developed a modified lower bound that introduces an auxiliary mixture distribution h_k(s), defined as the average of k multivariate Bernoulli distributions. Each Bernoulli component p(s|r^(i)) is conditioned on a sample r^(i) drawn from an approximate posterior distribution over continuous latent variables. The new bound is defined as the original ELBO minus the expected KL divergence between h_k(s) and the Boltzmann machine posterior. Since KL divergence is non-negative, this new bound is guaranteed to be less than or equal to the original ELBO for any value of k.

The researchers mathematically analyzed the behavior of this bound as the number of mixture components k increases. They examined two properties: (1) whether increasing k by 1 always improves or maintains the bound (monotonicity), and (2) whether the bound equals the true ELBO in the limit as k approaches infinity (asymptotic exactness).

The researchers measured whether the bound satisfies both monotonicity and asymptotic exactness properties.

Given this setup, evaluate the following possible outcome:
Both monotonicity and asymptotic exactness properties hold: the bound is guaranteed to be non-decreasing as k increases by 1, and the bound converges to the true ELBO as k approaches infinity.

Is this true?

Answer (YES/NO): YES